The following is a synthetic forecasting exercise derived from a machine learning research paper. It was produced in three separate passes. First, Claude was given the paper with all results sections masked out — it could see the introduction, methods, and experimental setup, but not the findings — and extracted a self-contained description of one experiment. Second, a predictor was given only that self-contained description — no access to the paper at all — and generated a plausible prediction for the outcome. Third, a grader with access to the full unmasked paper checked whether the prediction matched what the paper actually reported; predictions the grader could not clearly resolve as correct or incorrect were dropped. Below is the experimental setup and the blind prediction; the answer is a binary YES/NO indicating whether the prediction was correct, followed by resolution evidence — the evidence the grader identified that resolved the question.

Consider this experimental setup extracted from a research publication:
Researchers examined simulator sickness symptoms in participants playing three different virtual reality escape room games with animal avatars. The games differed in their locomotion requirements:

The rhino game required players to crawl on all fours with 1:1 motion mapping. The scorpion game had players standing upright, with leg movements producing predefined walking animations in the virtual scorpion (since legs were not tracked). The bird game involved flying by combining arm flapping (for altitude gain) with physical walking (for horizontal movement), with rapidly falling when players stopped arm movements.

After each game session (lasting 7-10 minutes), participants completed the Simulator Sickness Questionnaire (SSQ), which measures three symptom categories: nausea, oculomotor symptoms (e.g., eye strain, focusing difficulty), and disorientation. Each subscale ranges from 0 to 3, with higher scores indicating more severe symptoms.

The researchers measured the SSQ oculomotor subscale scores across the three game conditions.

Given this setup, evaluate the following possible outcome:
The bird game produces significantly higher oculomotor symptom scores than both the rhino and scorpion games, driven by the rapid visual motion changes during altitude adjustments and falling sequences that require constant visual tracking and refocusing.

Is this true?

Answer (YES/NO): NO